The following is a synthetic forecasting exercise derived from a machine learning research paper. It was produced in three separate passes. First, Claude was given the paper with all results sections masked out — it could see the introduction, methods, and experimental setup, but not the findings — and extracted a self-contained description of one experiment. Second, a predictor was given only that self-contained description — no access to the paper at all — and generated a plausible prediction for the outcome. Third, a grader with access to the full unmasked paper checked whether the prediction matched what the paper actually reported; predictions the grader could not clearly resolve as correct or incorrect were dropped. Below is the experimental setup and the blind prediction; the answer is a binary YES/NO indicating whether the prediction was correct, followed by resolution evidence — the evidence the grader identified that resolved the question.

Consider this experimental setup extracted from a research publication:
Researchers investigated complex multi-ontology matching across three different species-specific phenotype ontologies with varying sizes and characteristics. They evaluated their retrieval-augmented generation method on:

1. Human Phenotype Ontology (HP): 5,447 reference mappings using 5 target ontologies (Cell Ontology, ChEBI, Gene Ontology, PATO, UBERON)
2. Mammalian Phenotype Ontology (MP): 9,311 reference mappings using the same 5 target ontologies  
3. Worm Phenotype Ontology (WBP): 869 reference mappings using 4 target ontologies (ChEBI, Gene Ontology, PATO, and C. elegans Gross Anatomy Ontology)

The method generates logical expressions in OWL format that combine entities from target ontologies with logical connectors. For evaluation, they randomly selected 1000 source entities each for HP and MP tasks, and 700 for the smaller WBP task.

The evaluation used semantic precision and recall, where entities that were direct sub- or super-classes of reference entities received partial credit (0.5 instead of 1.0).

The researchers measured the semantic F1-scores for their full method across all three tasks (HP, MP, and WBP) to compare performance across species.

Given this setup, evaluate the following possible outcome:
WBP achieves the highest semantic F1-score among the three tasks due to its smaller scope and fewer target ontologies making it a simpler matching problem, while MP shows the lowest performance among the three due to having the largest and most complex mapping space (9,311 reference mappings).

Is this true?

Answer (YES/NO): NO